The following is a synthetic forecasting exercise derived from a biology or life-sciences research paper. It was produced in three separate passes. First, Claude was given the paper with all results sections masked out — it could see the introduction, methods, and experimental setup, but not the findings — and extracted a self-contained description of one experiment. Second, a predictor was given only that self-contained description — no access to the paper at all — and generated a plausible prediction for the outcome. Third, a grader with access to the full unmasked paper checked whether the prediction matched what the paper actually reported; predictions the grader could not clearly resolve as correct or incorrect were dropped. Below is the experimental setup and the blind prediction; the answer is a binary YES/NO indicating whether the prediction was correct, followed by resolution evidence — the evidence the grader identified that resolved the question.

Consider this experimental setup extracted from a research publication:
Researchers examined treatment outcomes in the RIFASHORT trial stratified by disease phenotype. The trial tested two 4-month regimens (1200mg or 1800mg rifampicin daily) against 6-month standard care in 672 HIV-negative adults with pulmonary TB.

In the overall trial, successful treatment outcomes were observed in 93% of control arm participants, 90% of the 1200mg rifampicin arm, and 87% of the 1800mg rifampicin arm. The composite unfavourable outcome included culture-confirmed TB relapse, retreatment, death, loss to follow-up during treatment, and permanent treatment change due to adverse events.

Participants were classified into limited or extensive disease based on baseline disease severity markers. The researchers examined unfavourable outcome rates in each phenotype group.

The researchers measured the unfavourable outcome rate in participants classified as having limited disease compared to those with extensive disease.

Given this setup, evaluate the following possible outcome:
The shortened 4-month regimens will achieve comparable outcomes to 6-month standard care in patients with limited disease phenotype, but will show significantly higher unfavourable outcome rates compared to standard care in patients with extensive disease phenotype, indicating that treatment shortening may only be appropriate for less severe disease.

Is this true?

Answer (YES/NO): NO